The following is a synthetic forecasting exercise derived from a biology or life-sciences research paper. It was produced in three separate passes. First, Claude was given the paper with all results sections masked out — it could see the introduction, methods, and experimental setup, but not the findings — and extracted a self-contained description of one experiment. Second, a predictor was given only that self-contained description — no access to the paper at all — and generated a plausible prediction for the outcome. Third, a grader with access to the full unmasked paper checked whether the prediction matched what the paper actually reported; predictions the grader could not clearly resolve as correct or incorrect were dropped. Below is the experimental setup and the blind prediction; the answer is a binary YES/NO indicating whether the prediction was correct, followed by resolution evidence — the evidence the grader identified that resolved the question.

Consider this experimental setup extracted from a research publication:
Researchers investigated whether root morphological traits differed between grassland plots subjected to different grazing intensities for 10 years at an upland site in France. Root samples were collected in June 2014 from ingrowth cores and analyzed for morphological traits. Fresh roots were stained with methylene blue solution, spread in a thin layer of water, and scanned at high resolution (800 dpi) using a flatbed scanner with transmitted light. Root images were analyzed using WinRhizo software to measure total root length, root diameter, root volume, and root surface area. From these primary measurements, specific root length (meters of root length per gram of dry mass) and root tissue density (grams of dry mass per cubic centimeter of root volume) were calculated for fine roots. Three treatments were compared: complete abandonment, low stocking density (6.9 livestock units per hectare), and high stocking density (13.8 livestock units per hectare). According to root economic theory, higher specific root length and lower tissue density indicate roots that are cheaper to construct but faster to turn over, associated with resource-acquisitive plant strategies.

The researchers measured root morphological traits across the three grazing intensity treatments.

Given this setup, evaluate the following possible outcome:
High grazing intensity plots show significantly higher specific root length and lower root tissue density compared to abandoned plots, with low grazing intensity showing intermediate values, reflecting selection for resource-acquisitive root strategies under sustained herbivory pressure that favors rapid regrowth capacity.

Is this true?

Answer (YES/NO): NO